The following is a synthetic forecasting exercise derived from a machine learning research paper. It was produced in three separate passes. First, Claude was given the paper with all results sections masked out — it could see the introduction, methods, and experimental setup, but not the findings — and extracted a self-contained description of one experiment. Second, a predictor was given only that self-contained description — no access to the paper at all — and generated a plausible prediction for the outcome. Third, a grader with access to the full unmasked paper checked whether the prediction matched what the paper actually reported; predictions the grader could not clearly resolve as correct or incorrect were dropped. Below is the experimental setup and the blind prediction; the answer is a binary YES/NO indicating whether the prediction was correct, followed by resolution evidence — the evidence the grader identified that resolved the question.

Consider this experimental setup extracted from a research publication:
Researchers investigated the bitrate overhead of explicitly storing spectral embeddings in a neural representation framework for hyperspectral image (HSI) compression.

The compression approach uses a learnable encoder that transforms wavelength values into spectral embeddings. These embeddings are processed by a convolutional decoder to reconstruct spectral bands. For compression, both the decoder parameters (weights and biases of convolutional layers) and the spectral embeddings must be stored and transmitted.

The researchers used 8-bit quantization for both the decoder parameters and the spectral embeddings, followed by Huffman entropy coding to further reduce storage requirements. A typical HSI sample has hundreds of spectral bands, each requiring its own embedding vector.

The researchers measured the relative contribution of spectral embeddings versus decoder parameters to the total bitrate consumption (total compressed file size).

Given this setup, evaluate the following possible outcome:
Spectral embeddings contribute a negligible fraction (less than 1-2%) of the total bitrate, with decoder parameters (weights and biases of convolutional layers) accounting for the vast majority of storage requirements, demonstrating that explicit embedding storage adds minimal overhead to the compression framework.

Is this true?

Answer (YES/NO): NO